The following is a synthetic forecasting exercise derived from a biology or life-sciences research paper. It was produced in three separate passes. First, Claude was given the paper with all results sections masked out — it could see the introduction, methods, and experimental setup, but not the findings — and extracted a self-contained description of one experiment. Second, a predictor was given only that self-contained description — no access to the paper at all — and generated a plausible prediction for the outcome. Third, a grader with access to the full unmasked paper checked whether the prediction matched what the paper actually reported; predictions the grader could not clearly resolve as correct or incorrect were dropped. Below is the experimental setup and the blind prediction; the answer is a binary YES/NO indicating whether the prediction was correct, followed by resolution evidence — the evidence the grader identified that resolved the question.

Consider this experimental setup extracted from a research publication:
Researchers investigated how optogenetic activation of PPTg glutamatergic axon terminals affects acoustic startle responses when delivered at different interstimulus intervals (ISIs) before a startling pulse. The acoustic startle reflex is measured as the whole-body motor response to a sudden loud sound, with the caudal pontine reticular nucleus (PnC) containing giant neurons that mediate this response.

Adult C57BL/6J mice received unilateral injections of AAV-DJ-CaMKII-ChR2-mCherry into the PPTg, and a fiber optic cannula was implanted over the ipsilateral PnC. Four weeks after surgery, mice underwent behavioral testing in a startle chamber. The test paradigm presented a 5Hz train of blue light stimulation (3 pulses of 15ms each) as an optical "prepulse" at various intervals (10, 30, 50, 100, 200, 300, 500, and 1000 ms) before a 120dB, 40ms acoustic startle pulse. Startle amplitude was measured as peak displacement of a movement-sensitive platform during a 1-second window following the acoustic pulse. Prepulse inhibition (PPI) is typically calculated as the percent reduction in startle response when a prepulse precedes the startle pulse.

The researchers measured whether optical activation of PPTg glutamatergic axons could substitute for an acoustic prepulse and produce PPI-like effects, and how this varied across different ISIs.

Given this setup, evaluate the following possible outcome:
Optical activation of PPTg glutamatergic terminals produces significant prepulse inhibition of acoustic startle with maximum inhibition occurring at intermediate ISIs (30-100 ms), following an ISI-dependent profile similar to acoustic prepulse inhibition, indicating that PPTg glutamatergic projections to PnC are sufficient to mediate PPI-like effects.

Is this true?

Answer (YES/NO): NO